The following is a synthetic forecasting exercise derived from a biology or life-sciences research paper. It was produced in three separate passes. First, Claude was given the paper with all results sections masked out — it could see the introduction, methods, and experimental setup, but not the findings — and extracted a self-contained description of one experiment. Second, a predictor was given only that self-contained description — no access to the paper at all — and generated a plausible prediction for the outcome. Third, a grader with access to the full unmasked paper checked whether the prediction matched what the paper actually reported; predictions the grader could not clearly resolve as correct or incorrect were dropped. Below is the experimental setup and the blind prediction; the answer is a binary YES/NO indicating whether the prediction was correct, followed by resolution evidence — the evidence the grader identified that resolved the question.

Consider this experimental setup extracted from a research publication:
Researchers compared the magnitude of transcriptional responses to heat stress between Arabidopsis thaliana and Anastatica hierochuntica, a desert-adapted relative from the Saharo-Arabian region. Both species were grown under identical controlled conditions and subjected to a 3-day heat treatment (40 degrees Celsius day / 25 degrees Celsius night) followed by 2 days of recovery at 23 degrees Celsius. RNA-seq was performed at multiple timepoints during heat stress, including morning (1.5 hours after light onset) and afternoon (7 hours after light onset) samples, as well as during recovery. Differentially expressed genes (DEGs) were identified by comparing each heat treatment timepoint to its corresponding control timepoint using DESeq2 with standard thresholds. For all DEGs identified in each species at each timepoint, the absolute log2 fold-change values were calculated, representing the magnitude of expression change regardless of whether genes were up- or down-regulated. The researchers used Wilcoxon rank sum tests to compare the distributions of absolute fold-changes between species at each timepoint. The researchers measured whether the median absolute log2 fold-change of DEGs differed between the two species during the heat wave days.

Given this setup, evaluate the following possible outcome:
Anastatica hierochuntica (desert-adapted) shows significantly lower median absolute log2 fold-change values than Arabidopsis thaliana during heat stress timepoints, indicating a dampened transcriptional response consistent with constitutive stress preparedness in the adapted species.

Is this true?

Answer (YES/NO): NO